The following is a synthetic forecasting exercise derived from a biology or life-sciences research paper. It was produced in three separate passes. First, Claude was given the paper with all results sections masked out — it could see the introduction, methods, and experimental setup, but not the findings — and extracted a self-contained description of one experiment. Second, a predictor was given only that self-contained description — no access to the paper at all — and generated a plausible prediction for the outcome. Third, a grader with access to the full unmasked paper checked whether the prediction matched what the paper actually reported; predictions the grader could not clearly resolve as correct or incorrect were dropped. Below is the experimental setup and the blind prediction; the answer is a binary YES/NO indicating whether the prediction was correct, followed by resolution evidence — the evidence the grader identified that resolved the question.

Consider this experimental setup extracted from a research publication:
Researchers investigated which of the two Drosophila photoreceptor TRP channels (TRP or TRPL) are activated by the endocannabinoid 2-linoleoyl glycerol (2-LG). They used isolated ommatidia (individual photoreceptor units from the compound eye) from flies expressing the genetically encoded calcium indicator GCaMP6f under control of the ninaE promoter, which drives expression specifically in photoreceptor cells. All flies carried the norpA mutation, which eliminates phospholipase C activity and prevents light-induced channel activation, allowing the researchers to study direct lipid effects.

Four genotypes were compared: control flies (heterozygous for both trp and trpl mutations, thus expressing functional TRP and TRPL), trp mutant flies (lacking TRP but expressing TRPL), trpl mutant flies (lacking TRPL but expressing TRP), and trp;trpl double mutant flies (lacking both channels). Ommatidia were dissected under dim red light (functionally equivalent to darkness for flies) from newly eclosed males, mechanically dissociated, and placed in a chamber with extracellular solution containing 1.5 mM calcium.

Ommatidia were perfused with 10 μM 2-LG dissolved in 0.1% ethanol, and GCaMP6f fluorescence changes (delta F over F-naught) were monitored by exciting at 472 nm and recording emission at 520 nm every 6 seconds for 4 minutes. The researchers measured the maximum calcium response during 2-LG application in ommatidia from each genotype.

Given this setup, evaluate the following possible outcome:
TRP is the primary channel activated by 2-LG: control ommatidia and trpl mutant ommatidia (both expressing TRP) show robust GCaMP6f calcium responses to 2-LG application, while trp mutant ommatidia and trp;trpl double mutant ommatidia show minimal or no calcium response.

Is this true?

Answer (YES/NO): NO